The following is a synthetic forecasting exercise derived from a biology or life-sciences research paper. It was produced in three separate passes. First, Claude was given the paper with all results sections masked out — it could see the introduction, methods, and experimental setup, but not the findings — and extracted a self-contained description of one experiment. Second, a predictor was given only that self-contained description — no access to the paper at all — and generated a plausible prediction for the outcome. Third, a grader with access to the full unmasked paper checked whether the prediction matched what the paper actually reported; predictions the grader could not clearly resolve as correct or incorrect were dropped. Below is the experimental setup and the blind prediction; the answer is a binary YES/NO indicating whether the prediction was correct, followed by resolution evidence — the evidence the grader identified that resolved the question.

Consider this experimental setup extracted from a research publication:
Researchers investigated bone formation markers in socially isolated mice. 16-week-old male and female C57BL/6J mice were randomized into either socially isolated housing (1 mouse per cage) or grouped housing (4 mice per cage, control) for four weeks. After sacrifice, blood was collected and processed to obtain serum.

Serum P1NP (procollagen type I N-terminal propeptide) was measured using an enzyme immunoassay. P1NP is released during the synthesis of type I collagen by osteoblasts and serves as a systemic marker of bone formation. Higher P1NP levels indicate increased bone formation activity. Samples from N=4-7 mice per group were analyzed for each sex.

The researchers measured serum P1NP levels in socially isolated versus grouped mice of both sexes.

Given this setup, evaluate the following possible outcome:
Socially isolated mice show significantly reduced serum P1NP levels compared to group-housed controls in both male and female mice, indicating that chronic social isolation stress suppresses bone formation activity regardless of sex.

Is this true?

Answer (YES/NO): NO